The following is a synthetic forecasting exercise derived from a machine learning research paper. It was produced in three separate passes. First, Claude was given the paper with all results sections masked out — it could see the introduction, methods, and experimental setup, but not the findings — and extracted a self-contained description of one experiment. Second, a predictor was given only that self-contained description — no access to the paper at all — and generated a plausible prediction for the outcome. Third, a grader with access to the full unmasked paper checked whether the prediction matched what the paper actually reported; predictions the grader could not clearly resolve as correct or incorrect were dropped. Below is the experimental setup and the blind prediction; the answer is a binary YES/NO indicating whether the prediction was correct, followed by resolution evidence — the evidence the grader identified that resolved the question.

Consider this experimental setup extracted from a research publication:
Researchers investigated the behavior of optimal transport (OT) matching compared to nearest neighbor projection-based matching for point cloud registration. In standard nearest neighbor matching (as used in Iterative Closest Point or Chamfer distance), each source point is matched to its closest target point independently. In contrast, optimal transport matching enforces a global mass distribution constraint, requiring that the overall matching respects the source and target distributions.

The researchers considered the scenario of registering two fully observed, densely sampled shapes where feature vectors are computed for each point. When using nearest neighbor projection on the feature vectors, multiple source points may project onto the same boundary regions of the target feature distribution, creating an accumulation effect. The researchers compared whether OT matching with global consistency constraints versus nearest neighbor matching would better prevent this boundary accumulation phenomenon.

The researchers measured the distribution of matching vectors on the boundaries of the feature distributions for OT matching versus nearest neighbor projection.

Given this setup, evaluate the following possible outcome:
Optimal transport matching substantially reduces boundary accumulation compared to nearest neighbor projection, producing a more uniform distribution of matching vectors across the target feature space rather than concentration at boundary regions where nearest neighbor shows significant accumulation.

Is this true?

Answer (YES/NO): YES